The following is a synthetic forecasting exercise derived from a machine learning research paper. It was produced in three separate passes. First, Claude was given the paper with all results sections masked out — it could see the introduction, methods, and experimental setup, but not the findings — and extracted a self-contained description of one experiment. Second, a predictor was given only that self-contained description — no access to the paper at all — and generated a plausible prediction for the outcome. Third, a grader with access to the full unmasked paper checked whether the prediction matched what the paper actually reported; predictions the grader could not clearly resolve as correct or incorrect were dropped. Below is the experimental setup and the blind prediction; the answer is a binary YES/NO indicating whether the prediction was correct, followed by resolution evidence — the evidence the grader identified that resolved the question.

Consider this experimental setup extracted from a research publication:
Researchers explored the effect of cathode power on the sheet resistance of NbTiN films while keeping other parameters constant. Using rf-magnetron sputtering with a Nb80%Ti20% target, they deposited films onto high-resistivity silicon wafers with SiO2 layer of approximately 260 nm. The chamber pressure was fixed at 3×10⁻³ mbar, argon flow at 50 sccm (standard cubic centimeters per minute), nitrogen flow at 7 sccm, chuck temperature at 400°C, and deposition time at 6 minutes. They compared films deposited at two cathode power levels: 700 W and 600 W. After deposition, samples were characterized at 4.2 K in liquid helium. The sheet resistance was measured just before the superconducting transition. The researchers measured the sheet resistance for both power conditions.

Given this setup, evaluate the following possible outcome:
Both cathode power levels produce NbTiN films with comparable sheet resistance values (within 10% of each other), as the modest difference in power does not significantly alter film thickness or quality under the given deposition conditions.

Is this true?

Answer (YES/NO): NO